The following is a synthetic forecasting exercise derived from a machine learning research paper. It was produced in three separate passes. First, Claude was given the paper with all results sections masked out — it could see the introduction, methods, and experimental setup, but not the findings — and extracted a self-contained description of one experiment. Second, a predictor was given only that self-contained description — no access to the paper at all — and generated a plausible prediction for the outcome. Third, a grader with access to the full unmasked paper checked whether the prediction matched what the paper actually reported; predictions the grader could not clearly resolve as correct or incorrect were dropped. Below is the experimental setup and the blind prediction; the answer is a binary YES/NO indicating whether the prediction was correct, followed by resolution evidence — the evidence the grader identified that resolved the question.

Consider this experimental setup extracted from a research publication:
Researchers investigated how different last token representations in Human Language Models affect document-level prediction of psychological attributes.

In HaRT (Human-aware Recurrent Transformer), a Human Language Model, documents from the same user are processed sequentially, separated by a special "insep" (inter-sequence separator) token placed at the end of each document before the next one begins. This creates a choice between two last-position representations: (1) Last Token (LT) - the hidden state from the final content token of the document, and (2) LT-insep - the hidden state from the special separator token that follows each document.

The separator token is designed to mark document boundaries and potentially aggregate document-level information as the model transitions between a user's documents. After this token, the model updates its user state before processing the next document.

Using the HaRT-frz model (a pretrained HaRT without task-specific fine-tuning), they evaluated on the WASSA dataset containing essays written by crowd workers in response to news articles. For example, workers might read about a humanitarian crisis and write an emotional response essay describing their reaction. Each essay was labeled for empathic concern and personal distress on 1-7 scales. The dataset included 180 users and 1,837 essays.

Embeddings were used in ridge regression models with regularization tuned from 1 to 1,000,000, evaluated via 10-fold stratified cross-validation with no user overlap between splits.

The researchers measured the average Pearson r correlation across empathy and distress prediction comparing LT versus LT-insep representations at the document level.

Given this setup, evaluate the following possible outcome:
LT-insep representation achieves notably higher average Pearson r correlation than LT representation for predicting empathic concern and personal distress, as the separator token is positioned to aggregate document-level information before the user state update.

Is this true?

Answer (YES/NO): YES